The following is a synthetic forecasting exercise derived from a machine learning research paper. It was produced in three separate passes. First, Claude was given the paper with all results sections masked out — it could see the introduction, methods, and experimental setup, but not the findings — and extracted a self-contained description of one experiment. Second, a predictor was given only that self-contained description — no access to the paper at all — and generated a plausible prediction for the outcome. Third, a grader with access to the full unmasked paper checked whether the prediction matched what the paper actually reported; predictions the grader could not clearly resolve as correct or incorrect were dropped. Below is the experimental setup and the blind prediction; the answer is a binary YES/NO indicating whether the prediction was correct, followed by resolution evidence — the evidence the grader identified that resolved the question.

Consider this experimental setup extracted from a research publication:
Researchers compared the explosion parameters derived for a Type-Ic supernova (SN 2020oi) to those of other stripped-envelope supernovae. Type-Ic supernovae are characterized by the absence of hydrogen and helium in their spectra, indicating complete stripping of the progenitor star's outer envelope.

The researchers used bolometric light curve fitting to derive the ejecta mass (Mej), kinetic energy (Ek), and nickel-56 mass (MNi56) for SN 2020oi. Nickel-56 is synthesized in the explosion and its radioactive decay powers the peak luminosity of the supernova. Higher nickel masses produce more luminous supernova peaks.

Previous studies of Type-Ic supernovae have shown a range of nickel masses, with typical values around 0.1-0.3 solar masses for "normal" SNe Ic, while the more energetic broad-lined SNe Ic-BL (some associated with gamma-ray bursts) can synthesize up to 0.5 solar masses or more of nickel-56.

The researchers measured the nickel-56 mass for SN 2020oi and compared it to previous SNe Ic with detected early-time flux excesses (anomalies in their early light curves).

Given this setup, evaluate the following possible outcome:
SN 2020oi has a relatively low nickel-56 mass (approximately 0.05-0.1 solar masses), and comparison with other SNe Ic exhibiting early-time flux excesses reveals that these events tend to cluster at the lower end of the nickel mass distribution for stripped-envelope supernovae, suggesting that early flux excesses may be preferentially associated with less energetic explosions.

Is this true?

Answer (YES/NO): NO